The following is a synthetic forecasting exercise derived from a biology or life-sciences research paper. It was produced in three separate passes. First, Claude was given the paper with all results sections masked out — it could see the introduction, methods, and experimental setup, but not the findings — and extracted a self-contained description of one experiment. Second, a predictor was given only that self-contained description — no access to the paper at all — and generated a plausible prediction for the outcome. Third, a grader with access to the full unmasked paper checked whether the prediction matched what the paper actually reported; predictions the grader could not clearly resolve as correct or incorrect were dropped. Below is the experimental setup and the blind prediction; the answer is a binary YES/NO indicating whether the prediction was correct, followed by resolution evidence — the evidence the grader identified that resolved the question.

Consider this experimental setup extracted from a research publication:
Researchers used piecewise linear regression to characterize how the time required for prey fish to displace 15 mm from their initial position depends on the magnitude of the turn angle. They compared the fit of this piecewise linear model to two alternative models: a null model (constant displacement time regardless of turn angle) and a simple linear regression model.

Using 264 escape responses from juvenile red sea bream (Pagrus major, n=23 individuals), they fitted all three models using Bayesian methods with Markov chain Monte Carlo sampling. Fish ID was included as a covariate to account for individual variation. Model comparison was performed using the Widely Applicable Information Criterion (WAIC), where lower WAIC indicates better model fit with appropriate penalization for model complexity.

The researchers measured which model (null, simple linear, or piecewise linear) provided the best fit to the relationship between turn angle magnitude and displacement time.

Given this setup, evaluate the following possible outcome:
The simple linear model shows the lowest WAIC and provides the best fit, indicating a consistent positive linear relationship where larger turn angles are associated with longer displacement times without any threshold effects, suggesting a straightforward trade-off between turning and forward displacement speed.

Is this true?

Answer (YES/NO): NO